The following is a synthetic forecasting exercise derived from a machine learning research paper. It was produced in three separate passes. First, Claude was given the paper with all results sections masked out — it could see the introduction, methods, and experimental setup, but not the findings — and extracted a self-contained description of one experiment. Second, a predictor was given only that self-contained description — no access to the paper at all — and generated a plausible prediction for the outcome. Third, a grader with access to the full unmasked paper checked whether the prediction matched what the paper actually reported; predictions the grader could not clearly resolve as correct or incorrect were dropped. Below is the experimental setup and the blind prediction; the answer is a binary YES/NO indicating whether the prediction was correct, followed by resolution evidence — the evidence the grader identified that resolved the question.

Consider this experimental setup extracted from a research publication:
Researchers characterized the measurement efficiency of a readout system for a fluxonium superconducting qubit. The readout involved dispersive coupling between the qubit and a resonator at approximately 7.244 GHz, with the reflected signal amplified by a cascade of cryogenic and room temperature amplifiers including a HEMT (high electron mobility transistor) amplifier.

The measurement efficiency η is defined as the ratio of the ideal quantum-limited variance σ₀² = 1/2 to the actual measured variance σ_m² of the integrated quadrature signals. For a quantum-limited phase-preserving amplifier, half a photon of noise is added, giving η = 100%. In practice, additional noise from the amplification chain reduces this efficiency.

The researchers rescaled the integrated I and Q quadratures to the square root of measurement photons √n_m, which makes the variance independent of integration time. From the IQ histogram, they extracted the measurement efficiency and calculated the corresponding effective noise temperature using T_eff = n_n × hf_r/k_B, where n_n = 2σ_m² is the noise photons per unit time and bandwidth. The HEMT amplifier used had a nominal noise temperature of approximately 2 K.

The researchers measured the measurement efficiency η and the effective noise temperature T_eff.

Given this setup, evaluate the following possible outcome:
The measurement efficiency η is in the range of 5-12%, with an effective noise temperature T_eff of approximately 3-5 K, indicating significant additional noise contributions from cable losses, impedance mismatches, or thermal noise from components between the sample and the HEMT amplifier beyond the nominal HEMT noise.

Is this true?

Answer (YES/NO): NO